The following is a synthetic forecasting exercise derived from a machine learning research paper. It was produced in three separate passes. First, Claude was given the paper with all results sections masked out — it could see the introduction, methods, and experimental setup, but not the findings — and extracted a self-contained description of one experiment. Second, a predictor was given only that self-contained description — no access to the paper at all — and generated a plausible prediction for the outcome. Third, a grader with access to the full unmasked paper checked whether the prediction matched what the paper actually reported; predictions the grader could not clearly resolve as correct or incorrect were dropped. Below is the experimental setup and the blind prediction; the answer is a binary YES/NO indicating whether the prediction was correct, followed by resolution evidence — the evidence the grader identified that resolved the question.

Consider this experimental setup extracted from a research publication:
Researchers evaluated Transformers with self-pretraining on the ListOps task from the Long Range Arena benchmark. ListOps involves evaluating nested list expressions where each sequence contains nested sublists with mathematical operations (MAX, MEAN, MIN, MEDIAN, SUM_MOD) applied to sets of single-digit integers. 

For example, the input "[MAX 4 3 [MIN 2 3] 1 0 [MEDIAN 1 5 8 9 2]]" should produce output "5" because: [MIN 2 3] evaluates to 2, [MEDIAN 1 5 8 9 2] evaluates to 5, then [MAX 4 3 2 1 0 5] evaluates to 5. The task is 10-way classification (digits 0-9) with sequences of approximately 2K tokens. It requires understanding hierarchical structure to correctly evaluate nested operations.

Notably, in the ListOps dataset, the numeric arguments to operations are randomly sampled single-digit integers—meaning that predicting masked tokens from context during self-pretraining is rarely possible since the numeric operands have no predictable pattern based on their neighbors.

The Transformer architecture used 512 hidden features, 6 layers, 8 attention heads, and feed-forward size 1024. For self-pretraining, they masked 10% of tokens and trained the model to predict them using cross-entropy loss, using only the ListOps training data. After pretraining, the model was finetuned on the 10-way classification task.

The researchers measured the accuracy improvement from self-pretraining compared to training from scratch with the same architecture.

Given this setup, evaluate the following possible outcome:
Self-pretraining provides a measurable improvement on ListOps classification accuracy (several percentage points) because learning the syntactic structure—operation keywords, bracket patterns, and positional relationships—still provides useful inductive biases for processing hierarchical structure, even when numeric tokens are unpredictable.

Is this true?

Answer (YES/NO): NO